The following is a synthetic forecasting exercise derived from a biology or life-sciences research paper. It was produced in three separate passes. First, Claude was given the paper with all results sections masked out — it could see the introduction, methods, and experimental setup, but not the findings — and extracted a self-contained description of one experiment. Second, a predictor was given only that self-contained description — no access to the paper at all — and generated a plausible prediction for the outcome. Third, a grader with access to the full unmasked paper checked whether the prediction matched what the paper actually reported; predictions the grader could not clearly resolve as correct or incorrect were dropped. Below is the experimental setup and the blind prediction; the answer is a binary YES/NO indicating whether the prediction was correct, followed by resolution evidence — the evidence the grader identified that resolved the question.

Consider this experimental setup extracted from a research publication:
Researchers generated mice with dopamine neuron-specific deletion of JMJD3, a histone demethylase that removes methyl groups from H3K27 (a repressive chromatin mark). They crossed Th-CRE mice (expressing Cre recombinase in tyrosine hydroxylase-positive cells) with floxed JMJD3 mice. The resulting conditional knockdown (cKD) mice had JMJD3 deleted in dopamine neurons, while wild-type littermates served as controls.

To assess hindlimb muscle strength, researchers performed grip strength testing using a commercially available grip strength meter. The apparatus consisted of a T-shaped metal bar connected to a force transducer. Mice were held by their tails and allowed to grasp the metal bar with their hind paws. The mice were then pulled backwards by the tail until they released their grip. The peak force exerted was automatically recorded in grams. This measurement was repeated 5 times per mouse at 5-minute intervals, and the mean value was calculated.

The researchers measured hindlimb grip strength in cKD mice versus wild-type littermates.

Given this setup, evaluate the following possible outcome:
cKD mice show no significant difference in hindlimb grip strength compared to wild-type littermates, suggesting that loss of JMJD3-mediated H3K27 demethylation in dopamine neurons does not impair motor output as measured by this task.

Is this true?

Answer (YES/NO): YES